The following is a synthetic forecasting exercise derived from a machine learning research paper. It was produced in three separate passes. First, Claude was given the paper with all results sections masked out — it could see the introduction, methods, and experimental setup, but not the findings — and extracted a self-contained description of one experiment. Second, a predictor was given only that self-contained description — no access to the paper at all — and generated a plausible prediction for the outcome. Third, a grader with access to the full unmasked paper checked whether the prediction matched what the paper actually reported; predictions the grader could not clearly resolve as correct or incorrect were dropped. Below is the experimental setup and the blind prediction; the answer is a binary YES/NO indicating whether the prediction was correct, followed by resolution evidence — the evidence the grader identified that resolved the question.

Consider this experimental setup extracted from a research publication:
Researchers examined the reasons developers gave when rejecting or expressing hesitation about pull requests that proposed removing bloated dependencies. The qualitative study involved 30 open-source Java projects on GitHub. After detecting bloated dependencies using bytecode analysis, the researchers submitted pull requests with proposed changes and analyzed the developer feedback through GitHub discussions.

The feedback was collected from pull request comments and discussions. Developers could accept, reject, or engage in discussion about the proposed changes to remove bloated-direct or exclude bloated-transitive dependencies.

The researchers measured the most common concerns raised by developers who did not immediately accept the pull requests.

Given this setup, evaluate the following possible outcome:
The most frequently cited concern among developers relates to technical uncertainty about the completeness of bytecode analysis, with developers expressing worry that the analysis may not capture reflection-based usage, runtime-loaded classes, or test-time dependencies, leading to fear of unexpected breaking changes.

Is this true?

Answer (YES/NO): NO